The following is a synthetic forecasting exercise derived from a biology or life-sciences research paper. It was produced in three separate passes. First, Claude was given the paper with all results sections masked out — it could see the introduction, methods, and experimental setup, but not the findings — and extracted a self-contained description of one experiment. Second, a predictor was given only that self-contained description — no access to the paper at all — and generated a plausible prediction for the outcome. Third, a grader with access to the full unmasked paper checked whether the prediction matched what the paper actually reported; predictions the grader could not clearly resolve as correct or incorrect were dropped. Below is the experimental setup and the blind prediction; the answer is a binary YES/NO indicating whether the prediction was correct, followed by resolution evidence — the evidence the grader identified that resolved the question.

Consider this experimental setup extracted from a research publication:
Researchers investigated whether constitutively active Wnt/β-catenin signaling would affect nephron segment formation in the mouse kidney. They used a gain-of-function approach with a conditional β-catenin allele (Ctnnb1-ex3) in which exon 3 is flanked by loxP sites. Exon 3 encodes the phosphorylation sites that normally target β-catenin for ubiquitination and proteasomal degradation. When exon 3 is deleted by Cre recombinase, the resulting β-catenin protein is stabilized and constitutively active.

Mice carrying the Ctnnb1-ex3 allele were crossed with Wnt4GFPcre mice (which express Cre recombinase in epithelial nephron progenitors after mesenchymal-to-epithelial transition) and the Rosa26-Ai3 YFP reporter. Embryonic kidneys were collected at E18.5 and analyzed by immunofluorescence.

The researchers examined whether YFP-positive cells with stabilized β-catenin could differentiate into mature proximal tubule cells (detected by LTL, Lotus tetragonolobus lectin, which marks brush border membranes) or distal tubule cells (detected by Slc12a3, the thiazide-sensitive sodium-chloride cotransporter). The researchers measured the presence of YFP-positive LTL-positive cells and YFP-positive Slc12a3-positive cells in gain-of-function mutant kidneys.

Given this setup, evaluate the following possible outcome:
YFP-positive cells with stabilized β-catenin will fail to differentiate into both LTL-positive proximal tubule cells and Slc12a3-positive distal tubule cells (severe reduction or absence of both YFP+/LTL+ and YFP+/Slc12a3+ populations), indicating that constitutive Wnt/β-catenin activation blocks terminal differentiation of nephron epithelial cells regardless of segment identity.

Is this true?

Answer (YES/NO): NO